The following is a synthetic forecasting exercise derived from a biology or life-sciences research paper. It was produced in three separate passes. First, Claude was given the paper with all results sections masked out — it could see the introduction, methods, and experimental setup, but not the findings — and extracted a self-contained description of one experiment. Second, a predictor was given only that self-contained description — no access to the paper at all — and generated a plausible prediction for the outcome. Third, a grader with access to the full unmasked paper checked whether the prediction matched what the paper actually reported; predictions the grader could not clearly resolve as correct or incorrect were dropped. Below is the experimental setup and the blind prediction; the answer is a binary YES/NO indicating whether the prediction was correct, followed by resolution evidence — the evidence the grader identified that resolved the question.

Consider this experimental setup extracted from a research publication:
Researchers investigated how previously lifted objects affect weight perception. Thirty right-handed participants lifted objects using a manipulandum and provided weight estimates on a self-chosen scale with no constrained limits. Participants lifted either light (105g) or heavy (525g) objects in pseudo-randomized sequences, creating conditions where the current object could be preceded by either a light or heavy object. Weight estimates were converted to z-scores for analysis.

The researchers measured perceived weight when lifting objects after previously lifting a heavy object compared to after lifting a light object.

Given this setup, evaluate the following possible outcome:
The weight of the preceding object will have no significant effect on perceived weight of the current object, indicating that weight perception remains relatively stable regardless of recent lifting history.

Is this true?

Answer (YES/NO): NO